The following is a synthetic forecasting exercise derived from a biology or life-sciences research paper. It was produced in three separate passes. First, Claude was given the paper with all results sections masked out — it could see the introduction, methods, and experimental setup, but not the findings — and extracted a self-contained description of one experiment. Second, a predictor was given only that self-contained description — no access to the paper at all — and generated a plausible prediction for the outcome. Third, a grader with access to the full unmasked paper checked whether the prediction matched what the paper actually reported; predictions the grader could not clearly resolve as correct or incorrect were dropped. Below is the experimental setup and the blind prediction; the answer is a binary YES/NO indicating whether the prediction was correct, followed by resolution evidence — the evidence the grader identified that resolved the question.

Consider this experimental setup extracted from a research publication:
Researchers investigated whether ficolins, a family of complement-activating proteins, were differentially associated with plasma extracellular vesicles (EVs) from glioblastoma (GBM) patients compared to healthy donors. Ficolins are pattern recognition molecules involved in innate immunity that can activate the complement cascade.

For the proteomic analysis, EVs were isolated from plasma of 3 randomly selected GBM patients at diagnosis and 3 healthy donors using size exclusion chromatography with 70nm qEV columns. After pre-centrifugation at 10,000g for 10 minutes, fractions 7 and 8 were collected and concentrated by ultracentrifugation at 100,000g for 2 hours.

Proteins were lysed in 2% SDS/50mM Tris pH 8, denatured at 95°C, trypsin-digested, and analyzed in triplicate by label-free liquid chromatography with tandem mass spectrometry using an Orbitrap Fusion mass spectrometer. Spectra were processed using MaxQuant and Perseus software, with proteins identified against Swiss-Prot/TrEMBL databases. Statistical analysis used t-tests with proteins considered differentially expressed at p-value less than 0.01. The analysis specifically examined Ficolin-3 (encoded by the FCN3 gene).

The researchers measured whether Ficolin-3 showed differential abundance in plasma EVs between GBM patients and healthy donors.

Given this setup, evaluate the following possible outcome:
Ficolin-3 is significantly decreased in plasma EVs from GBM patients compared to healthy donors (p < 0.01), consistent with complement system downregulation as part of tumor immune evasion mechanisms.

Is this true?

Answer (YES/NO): NO